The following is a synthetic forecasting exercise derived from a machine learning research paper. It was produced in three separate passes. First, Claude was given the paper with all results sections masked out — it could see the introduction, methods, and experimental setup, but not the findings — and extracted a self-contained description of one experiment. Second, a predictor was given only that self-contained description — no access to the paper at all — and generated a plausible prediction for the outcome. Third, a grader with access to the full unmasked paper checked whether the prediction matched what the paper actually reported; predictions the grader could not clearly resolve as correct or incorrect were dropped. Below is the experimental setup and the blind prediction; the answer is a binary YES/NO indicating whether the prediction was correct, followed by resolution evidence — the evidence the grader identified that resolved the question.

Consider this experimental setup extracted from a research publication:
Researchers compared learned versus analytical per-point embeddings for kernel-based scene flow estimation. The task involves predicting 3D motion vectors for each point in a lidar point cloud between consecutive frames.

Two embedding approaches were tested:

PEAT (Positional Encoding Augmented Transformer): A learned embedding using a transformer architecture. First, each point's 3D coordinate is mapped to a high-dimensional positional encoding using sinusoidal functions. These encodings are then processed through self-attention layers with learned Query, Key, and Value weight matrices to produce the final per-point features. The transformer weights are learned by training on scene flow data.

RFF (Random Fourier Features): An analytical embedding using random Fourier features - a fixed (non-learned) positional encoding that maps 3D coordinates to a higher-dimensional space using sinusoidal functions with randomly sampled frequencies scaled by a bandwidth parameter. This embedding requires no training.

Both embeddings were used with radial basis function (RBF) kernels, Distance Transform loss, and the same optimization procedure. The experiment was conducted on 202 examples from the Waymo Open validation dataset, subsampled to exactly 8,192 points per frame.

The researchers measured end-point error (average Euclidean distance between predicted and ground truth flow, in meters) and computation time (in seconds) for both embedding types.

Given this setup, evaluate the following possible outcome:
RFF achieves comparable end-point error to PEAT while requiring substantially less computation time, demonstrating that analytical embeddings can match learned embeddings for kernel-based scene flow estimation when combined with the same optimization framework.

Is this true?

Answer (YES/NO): NO